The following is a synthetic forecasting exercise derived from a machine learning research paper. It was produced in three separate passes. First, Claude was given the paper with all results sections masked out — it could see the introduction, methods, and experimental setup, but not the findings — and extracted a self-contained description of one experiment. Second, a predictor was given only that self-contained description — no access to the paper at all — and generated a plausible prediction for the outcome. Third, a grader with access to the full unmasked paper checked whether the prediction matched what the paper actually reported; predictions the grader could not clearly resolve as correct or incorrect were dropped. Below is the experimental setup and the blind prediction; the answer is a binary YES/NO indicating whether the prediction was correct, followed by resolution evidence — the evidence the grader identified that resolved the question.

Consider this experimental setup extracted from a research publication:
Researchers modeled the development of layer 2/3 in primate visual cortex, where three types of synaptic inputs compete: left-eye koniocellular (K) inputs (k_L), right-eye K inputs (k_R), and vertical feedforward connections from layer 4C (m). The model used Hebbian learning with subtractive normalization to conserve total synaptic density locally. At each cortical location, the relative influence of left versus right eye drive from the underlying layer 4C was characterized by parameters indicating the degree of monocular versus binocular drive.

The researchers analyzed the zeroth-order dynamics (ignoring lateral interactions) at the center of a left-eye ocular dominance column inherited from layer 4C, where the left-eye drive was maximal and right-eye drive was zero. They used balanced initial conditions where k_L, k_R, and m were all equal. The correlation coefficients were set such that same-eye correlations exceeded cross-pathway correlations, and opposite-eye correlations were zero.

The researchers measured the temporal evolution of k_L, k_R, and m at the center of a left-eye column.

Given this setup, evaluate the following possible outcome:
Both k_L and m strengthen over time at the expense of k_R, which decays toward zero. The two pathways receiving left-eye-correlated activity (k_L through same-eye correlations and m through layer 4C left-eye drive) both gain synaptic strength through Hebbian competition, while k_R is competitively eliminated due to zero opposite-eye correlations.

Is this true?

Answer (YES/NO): NO